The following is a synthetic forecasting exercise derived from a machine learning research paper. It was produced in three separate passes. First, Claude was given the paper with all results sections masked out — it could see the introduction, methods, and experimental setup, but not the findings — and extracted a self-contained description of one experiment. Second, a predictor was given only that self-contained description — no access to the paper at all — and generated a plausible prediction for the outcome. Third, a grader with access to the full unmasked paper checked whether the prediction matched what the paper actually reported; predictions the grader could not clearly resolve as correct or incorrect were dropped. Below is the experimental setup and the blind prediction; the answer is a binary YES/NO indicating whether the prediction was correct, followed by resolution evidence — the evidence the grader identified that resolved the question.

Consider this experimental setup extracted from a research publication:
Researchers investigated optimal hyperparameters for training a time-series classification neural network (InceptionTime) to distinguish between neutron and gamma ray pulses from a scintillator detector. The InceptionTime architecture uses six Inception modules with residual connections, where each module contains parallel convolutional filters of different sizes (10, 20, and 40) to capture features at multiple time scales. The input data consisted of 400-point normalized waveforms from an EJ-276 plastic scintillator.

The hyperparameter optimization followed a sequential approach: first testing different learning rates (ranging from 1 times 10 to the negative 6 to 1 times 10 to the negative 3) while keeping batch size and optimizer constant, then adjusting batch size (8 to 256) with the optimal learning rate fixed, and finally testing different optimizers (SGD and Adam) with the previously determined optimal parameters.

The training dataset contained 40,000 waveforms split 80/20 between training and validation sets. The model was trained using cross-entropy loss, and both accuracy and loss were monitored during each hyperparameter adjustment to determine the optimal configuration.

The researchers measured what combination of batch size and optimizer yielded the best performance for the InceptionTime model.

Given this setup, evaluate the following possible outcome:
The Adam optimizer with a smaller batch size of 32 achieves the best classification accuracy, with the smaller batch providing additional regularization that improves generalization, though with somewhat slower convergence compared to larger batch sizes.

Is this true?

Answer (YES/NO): NO